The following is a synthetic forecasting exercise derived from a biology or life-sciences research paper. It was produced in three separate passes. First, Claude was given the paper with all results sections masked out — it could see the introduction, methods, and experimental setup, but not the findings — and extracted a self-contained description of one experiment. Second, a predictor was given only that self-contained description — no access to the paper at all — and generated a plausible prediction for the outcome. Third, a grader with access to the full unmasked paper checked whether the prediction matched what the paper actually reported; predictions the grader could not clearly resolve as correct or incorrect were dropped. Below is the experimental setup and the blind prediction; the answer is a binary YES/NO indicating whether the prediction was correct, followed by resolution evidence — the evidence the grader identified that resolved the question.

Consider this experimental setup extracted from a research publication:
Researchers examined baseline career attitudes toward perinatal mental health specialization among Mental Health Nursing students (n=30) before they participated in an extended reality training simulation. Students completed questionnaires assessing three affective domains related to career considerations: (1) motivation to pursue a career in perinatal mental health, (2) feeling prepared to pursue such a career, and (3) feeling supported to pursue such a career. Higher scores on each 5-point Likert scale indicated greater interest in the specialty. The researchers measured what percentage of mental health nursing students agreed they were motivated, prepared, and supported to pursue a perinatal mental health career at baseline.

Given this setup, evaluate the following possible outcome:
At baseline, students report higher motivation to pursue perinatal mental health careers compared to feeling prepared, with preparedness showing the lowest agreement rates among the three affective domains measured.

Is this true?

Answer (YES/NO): NO